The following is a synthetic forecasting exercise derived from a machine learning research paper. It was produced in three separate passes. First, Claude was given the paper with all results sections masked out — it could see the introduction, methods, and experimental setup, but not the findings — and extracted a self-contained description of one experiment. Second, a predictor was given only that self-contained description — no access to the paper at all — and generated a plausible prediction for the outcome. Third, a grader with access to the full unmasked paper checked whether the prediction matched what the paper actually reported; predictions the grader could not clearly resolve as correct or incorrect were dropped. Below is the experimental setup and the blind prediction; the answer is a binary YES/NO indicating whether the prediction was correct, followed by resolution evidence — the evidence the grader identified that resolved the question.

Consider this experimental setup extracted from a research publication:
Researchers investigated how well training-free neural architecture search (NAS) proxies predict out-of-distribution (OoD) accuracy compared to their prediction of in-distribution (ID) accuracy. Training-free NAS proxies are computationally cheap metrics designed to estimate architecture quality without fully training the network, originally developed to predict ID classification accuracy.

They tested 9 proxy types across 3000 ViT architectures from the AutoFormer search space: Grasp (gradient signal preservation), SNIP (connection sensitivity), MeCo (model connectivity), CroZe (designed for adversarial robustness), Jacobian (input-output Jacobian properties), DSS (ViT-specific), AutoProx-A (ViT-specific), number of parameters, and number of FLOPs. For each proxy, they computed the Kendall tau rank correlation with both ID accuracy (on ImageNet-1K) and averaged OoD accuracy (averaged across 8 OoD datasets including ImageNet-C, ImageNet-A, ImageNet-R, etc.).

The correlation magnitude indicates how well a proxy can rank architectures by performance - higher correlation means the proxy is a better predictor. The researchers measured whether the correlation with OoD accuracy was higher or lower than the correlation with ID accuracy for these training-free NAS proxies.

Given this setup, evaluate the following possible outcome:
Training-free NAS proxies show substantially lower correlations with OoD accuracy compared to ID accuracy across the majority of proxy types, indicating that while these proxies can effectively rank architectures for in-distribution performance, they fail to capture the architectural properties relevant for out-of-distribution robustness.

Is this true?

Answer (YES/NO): YES